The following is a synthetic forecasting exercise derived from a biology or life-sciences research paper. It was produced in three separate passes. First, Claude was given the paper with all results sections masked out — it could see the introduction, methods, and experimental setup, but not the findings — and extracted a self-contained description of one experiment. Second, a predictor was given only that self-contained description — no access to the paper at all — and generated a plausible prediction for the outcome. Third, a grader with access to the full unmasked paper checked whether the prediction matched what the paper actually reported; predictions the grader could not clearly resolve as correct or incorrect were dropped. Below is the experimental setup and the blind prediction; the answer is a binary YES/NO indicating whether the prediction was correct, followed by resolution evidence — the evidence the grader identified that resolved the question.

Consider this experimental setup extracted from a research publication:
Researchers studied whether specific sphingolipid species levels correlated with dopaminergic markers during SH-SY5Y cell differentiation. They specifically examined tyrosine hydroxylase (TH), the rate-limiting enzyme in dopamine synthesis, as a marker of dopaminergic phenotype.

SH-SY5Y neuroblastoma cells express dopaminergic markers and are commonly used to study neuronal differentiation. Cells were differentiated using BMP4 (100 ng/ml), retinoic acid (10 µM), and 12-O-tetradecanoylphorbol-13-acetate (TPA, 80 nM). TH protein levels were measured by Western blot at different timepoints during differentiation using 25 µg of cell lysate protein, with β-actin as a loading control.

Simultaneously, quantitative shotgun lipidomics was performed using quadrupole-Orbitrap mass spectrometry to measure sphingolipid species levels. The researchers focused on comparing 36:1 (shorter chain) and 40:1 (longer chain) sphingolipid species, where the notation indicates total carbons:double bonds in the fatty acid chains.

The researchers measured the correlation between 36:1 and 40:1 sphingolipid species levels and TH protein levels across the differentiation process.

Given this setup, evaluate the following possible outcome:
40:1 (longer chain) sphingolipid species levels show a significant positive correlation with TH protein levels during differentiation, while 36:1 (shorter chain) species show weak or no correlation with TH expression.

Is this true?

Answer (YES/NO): NO